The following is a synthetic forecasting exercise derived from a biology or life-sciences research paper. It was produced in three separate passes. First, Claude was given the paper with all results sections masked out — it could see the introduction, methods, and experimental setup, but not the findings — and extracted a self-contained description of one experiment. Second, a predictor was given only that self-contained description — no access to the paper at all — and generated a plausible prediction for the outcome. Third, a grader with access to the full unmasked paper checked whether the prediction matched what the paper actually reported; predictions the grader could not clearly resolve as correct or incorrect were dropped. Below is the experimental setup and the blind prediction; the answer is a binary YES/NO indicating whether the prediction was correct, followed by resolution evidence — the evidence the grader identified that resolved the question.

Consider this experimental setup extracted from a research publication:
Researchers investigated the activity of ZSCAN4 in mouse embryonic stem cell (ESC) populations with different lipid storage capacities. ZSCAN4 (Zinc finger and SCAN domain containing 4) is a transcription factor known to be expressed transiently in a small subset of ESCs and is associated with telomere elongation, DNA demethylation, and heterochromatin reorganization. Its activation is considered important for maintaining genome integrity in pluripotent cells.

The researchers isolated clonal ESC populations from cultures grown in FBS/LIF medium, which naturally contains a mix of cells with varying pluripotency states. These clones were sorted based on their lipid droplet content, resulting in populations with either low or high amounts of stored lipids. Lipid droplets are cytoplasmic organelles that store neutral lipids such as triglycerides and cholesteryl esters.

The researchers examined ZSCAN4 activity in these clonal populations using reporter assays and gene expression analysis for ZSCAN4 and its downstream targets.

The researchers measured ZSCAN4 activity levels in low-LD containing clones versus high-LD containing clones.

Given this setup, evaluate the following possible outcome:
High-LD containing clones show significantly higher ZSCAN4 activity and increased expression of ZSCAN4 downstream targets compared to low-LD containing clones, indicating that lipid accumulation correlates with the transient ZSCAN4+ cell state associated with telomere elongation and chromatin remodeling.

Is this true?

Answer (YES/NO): YES